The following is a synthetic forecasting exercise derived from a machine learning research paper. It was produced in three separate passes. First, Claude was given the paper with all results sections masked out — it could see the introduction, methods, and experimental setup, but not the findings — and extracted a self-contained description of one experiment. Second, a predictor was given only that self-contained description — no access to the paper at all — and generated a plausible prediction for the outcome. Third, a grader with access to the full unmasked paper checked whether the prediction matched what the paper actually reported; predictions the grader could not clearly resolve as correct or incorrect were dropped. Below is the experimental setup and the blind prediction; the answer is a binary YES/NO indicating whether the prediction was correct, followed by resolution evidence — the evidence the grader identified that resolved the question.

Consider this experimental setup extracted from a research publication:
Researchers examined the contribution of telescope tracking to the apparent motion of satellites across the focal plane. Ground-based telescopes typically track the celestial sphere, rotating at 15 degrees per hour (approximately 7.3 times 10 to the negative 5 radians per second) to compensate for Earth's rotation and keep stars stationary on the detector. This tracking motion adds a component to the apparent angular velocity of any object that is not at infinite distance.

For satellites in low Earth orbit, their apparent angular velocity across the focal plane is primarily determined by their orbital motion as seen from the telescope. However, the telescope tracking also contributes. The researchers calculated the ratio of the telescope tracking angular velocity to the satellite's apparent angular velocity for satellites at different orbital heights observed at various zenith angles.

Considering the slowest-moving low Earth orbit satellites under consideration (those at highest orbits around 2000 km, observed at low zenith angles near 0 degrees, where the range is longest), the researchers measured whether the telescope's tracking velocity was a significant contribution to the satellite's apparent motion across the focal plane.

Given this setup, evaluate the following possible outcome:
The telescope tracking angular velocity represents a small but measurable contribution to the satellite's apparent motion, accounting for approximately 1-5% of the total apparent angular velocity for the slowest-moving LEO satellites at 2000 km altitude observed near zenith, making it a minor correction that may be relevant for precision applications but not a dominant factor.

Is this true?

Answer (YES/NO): NO